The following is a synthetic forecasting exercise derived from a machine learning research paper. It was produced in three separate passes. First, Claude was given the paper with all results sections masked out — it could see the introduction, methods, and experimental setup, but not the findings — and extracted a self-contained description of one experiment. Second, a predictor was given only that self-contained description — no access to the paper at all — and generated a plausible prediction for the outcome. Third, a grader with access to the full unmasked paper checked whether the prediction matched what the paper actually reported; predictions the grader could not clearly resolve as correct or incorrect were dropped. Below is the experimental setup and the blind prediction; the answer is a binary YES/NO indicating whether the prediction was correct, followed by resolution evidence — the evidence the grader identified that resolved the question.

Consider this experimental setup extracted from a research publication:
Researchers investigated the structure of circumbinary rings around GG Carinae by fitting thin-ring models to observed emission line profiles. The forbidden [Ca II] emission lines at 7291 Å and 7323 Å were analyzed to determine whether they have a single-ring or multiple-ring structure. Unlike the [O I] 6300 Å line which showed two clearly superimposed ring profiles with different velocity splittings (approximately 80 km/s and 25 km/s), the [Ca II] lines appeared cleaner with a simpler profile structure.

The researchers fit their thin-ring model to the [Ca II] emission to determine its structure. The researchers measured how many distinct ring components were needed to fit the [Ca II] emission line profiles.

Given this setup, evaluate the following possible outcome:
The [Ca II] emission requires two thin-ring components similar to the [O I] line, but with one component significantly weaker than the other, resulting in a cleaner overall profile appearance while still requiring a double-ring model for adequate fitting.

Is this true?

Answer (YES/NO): NO